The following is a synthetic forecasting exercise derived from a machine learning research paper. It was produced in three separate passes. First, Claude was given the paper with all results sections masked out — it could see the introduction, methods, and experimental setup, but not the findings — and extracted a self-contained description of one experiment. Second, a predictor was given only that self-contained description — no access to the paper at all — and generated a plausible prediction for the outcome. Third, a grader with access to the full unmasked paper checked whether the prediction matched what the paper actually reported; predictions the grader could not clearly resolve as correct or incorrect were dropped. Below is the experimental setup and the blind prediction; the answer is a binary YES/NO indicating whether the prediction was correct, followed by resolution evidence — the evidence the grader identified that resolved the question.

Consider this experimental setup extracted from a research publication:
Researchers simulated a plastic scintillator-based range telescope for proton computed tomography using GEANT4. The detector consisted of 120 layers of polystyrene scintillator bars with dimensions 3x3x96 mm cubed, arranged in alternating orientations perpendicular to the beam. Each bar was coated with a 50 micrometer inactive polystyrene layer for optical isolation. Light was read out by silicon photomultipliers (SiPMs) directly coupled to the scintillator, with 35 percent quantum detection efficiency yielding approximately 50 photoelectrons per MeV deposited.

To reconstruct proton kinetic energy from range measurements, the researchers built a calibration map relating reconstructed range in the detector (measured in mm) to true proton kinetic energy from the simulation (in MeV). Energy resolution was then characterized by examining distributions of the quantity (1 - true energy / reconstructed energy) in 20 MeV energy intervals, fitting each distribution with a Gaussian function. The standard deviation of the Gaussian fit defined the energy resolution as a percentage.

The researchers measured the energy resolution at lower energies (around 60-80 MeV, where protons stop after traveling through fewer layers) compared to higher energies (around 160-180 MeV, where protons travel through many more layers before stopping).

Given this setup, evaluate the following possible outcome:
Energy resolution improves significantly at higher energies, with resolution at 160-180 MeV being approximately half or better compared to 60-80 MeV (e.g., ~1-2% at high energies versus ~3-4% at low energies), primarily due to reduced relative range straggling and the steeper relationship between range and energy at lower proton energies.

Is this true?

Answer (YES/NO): NO